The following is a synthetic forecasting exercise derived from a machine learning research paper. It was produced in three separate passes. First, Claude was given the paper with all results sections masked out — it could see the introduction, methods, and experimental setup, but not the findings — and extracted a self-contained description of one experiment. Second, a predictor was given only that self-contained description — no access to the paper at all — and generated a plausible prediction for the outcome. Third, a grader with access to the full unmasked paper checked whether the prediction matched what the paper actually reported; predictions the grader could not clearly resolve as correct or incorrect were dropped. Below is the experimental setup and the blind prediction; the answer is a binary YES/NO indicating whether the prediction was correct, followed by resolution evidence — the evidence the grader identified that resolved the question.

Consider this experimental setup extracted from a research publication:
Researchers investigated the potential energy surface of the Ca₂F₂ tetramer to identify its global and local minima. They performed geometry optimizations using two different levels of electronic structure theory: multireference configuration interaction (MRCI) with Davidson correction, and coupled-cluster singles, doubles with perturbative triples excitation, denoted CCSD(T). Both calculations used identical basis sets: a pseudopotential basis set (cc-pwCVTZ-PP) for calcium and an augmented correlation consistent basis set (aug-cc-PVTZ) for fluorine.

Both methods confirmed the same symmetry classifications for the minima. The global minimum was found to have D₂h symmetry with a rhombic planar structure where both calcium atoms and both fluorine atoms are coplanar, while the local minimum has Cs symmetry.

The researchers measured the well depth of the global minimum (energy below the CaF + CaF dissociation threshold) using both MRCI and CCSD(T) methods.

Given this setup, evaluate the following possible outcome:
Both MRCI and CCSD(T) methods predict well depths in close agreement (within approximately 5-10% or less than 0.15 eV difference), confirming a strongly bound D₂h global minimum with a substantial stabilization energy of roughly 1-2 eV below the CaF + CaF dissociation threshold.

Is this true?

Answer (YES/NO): NO